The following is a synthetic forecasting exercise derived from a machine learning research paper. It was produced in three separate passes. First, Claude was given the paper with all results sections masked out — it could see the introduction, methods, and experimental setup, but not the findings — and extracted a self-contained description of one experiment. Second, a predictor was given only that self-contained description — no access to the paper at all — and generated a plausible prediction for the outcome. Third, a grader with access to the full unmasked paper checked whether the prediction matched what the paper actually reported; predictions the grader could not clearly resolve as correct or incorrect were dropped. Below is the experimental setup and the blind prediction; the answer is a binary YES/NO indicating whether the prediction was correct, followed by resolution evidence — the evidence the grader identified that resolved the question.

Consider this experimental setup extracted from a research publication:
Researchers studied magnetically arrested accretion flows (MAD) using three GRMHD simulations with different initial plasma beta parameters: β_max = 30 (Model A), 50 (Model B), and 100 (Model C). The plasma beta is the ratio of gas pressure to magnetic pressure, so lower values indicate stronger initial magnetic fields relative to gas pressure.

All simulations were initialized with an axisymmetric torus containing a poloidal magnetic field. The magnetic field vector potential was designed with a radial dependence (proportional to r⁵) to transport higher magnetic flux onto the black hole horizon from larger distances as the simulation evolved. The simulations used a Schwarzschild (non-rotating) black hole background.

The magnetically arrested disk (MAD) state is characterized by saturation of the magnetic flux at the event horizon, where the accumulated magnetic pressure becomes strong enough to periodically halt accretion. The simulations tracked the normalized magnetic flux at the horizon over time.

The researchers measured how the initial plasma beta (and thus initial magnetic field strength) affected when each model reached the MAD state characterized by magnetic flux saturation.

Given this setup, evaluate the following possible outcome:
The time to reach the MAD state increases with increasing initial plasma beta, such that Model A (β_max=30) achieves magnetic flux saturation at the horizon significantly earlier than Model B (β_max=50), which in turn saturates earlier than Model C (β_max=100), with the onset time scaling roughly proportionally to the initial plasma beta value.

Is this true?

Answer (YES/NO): NO